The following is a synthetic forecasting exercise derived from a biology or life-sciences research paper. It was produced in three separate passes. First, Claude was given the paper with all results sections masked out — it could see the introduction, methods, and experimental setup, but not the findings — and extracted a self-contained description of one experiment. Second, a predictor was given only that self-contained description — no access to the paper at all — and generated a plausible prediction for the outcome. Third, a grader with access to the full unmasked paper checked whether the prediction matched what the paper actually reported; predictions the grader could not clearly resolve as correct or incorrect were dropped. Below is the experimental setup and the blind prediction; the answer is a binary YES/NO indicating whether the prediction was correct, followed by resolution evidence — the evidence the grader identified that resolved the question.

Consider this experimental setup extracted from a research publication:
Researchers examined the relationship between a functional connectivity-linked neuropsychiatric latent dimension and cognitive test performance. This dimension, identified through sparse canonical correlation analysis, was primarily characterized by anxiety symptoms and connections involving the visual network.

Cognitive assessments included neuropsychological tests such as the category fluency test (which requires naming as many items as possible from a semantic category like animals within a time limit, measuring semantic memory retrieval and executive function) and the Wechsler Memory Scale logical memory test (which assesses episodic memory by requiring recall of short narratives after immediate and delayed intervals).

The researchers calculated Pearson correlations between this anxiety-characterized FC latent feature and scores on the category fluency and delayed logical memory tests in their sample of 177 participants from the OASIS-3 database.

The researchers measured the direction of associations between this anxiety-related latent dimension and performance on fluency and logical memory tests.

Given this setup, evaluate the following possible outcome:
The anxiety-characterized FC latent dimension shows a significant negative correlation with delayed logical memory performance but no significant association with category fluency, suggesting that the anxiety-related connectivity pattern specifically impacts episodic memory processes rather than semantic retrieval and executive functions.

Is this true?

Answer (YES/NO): NO